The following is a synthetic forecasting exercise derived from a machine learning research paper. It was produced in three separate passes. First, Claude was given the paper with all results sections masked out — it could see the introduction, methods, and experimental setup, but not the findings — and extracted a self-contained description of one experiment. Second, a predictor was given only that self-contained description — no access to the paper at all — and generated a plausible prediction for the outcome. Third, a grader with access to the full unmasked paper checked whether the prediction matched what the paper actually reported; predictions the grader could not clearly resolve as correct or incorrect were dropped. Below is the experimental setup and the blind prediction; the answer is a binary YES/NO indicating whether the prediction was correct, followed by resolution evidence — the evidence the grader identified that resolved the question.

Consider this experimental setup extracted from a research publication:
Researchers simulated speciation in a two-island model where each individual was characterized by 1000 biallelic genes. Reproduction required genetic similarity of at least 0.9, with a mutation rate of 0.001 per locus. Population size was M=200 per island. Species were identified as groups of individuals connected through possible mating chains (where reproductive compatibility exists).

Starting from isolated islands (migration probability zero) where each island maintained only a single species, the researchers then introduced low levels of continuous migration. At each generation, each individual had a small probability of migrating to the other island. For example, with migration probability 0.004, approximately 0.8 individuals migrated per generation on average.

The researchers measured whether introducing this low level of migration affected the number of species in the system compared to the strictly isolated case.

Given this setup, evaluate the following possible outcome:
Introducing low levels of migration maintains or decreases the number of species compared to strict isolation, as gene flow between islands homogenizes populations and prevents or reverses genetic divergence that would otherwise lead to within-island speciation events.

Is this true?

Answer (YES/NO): NO